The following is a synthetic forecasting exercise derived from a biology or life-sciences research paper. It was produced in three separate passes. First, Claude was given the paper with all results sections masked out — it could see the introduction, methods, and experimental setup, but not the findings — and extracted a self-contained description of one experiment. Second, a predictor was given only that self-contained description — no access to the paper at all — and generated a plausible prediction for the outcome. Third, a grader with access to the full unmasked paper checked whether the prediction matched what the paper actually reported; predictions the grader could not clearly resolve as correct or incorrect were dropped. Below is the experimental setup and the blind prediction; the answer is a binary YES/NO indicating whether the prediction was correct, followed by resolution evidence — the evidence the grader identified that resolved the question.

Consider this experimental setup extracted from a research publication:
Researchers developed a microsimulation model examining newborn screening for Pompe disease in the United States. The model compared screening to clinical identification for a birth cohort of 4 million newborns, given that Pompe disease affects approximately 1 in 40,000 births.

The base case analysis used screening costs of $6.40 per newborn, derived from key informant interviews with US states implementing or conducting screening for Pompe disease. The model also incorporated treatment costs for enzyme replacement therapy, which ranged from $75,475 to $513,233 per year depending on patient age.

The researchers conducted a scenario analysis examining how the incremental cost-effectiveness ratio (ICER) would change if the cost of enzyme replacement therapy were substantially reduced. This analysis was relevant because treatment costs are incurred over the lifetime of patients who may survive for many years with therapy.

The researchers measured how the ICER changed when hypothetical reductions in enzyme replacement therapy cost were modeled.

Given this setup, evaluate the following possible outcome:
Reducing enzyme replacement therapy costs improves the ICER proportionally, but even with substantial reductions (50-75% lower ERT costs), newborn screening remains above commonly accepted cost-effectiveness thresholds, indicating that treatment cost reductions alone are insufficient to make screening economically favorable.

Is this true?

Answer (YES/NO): NO